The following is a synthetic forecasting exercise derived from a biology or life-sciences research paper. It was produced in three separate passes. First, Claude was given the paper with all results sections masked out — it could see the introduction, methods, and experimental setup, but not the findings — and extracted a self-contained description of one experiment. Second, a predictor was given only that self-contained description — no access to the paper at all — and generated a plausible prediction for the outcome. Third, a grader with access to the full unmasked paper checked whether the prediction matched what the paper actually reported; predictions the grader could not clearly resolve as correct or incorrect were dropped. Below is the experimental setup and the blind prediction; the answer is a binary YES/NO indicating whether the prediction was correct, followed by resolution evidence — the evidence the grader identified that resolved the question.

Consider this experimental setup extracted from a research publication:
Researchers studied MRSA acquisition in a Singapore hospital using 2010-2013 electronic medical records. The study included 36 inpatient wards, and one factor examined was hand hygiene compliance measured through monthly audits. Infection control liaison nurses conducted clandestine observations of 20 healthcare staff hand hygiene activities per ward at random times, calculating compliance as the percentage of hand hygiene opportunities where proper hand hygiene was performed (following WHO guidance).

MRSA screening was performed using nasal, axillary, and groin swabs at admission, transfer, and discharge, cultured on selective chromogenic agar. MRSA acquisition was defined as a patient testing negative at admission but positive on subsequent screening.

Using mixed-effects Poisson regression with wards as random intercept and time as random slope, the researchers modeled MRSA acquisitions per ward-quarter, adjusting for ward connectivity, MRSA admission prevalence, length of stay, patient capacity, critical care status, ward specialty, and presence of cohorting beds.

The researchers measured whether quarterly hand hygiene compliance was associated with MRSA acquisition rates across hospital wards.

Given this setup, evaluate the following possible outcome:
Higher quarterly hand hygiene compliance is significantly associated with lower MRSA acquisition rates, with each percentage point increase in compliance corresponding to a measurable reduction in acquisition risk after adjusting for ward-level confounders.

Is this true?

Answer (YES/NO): NO